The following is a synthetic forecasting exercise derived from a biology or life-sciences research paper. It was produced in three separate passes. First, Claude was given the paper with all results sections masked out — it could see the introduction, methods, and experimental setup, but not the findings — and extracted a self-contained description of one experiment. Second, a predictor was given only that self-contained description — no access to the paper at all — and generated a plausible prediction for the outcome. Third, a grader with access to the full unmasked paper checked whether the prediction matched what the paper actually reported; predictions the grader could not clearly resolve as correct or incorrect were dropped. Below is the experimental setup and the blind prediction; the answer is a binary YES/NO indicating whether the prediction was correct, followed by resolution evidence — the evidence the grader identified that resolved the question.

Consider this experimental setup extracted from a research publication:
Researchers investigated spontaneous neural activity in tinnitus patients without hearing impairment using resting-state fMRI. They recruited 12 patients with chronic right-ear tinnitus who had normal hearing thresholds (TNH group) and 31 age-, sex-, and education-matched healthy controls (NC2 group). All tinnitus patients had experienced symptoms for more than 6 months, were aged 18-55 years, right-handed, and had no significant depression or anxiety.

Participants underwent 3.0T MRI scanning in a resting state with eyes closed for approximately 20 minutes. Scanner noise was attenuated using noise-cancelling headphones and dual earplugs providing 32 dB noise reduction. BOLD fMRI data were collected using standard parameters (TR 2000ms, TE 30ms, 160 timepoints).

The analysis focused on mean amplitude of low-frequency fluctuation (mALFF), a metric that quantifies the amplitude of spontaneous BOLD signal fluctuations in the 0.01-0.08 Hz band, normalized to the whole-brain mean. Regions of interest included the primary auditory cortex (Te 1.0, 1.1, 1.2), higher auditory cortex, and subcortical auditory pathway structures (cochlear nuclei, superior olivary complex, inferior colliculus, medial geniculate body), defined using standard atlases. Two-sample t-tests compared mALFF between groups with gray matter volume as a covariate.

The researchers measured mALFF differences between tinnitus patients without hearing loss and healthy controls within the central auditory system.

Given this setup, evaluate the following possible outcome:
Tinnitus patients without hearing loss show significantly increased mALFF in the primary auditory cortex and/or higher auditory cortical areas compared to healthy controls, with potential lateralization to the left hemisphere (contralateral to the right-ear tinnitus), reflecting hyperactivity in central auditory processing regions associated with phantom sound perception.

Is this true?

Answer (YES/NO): NO